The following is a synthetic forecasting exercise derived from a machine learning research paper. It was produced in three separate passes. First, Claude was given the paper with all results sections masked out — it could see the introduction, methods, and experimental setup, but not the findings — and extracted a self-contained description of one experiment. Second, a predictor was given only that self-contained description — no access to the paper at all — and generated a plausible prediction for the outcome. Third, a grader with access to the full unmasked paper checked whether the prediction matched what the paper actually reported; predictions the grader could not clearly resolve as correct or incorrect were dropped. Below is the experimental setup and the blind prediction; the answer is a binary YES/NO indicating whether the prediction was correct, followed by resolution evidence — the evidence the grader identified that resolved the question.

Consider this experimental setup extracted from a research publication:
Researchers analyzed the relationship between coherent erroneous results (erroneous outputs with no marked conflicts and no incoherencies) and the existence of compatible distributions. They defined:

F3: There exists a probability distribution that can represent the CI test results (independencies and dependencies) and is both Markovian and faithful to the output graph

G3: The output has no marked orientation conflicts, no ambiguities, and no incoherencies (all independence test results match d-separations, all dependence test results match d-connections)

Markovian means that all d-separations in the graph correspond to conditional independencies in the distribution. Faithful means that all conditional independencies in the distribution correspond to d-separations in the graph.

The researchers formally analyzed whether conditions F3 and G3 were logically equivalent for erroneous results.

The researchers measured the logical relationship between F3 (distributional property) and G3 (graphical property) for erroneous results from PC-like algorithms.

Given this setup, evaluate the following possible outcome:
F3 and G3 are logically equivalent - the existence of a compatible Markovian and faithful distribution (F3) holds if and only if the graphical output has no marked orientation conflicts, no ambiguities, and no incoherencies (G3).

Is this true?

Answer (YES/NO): YES